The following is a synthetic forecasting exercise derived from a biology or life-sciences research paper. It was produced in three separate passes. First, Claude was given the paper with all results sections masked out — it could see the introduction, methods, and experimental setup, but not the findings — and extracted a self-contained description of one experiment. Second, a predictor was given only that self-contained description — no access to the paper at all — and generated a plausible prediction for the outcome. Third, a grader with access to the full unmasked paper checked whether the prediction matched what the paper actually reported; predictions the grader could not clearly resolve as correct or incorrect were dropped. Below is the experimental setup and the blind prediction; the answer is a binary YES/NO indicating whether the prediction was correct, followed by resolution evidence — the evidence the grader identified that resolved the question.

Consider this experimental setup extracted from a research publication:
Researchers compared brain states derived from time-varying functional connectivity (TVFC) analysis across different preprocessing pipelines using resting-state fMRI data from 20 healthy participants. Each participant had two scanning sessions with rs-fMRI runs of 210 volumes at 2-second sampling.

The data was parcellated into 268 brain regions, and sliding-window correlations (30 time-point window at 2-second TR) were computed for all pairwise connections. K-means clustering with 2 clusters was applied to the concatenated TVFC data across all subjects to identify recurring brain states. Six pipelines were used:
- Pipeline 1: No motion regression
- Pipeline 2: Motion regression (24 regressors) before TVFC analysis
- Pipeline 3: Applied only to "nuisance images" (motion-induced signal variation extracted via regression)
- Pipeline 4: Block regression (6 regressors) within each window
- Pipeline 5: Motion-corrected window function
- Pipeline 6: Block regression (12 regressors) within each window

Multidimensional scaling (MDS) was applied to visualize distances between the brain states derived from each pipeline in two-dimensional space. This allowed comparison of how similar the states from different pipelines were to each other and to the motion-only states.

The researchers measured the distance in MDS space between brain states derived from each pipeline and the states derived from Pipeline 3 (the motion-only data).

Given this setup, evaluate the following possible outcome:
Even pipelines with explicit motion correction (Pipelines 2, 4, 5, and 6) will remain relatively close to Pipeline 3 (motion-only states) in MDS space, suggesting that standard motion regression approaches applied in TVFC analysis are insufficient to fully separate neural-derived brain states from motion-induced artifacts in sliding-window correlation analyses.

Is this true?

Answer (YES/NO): YES